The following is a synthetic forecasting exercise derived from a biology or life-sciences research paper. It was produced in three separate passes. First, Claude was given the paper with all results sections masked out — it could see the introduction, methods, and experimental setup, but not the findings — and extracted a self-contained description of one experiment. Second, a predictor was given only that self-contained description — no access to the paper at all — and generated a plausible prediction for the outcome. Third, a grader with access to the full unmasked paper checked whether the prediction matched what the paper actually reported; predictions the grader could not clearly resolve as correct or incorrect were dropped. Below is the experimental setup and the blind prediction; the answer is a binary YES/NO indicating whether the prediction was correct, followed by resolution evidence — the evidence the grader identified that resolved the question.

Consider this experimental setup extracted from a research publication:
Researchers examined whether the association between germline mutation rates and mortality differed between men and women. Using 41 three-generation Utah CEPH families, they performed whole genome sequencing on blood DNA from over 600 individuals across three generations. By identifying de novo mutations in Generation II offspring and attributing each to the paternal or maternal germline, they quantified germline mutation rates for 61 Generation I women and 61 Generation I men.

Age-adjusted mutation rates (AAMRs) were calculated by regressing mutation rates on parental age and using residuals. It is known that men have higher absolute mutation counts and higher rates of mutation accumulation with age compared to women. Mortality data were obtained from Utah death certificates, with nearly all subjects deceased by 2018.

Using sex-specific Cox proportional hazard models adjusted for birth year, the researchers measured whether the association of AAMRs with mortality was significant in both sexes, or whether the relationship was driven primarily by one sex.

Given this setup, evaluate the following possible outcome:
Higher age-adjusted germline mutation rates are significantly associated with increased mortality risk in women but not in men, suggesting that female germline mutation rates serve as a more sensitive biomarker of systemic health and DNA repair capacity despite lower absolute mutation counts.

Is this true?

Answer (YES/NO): NO